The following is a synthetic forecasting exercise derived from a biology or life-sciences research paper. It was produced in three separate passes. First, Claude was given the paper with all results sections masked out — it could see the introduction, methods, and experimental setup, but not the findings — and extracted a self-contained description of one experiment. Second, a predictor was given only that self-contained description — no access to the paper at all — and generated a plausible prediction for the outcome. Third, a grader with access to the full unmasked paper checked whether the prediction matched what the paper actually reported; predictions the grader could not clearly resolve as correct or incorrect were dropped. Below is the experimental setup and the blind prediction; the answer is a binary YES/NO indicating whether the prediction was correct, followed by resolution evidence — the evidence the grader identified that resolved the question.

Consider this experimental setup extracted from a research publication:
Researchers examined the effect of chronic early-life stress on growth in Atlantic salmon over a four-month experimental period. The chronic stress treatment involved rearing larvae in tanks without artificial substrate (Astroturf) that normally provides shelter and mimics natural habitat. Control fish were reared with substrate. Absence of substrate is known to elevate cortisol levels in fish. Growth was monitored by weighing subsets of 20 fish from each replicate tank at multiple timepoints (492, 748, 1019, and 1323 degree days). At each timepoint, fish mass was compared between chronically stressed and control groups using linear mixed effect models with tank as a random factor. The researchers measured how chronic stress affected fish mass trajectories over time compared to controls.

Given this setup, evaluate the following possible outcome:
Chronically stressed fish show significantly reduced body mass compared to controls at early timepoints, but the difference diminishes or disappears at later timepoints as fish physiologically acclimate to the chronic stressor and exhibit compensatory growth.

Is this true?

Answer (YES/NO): NO